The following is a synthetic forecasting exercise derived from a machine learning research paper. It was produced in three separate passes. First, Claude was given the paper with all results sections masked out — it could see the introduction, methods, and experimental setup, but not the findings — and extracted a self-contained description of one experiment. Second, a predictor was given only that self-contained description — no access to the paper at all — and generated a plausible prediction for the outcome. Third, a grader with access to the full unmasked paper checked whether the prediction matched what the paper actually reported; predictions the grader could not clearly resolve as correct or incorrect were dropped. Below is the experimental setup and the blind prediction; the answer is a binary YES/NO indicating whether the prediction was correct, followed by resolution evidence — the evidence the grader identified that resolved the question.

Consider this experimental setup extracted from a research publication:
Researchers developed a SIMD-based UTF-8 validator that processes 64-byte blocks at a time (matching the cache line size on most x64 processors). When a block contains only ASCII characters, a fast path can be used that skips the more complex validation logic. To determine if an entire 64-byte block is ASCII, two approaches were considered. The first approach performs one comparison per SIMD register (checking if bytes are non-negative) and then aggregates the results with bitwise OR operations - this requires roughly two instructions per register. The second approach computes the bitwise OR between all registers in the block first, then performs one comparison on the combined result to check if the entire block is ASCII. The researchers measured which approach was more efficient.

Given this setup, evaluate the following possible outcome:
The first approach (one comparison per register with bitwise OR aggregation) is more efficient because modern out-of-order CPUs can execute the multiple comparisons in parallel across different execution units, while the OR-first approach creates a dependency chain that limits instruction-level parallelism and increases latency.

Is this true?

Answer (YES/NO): NO